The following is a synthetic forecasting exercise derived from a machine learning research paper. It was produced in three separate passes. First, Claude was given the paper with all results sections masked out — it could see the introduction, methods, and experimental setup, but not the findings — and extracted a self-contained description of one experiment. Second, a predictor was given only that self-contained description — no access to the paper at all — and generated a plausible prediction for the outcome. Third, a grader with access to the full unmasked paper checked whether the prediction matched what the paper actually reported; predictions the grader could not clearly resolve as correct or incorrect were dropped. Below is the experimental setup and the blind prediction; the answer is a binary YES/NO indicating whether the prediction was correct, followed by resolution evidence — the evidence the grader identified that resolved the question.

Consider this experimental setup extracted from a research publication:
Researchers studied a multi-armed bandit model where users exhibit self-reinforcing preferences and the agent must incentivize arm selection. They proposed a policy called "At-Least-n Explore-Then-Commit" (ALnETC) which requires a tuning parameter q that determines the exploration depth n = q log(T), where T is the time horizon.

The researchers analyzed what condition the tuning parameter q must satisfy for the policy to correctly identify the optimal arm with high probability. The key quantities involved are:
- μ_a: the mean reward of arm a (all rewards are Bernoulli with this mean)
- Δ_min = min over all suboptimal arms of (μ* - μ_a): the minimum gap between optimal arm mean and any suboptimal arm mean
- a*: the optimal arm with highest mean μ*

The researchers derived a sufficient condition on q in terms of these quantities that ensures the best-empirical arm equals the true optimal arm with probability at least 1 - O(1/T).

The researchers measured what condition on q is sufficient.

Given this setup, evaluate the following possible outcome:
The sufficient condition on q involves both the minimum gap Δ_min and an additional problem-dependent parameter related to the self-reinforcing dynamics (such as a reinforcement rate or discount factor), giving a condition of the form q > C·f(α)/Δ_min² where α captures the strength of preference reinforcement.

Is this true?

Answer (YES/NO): NO